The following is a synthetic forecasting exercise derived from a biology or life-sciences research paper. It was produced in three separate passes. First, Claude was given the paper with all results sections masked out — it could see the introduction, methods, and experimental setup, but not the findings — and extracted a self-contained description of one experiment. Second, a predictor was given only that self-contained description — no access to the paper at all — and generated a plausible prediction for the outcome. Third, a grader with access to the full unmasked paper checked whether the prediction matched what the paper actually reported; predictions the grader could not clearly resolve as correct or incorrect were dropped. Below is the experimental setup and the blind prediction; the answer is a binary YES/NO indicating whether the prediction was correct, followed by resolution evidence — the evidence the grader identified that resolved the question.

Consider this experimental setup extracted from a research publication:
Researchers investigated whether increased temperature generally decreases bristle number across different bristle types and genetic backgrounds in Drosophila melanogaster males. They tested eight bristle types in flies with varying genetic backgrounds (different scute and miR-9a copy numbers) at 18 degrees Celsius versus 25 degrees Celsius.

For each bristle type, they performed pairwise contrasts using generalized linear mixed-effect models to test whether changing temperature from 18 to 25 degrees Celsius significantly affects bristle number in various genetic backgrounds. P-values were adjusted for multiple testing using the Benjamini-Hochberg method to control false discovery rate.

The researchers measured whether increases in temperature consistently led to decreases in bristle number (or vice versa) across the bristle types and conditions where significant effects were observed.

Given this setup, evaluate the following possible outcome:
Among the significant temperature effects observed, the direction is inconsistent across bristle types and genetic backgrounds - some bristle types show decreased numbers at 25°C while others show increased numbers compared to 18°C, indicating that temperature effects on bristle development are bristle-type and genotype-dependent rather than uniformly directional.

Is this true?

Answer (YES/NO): NO